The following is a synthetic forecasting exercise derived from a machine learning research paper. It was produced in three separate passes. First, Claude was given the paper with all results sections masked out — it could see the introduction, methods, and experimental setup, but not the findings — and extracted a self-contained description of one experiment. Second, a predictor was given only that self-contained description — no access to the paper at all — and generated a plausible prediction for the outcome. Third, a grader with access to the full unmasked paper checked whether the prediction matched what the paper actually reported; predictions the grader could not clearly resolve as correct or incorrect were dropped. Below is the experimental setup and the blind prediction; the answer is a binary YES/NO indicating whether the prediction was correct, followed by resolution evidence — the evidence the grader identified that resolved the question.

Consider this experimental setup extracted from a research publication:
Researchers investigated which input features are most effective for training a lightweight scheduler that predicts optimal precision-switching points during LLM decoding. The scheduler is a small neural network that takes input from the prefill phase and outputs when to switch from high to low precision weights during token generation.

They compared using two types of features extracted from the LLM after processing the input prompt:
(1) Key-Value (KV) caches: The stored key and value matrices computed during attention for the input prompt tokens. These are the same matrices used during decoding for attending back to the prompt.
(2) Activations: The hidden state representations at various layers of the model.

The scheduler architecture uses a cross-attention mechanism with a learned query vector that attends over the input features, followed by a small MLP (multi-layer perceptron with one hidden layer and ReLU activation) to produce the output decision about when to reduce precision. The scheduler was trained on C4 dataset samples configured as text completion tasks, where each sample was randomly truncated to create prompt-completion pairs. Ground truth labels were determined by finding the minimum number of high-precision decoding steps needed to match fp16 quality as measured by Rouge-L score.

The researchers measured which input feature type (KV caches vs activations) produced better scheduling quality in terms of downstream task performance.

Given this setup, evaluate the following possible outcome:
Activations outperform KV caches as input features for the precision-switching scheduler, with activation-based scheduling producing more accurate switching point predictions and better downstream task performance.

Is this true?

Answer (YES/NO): NO